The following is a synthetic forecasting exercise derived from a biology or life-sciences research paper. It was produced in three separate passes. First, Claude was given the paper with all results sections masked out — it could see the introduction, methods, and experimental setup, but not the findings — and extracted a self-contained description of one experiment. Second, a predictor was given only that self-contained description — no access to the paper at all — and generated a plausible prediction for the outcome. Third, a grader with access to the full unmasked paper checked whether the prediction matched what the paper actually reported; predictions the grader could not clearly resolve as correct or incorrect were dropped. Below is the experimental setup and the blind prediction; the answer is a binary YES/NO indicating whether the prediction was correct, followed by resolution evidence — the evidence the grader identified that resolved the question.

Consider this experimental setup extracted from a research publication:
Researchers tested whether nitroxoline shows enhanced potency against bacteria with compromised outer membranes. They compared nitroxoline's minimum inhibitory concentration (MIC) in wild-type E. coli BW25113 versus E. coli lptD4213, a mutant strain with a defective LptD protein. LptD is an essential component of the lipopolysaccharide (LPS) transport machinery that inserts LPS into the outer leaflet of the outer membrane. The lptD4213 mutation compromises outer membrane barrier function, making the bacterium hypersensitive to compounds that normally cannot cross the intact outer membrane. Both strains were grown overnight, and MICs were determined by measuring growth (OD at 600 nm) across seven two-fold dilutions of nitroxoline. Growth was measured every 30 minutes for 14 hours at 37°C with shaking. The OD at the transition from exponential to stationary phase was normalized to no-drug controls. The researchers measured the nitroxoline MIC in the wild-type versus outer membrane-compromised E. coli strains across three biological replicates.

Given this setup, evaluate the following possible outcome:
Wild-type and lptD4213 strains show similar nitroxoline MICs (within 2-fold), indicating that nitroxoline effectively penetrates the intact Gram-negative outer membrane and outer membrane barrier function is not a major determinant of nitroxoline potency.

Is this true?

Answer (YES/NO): NO